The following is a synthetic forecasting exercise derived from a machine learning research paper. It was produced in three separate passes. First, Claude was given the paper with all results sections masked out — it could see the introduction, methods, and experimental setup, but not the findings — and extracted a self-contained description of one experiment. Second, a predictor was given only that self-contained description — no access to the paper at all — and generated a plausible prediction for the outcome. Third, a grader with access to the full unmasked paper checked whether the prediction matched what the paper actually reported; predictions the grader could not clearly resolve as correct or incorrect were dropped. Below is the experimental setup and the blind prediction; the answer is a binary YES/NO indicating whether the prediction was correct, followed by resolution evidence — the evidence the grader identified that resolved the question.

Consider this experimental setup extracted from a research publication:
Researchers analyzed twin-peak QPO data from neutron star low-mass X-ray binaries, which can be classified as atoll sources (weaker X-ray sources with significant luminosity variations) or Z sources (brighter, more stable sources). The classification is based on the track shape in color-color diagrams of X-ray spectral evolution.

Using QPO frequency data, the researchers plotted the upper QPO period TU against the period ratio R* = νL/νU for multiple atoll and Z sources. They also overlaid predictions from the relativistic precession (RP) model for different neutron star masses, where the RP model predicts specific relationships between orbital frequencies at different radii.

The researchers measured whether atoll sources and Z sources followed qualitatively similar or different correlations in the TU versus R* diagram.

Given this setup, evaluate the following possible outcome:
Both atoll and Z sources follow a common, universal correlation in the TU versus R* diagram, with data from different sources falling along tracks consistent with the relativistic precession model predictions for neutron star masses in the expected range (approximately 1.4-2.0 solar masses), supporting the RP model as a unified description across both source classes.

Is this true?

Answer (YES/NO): NO